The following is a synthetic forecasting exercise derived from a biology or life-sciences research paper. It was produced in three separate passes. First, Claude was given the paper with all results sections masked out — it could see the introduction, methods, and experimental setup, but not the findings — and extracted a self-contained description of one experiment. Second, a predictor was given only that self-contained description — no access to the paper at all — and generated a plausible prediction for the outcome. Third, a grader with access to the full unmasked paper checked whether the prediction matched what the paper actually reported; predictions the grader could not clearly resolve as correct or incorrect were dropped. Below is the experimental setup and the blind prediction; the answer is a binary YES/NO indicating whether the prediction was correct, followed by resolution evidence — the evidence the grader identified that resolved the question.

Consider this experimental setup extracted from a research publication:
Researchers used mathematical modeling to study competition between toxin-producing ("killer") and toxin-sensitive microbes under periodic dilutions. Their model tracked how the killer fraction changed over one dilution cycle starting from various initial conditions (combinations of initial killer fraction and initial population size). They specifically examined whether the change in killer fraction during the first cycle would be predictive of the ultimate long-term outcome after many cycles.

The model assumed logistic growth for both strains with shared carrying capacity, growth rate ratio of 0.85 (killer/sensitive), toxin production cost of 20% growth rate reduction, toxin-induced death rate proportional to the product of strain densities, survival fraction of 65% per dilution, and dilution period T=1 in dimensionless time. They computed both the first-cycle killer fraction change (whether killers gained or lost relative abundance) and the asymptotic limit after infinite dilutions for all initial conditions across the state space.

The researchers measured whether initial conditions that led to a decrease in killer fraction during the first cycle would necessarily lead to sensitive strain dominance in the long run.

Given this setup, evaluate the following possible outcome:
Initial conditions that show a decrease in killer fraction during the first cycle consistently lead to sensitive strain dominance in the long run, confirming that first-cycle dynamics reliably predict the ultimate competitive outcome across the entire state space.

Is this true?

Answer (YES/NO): NO